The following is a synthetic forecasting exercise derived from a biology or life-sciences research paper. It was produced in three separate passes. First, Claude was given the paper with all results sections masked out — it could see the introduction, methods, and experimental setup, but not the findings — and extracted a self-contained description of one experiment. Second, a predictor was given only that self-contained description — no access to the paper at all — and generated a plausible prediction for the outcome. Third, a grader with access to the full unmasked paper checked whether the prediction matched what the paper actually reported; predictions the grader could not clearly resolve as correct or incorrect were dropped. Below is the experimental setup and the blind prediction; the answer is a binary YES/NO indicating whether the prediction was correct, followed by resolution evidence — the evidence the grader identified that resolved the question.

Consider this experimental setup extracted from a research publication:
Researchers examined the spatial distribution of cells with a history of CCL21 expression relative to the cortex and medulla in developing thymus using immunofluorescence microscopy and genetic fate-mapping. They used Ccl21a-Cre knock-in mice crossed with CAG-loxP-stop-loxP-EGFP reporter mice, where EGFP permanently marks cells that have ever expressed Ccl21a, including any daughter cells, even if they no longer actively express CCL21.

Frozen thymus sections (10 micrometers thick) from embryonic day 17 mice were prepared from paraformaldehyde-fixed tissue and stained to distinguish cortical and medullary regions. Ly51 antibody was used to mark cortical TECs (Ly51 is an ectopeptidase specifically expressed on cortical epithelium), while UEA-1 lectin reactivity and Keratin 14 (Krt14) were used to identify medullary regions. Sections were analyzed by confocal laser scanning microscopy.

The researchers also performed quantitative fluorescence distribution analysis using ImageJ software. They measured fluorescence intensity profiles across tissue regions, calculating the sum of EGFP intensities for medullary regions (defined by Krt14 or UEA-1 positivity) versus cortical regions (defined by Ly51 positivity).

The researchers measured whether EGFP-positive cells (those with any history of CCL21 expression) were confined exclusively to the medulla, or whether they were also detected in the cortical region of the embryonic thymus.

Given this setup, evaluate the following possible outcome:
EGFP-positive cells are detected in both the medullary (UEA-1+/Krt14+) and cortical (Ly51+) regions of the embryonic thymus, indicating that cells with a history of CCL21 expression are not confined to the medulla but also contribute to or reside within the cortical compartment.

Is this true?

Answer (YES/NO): YES